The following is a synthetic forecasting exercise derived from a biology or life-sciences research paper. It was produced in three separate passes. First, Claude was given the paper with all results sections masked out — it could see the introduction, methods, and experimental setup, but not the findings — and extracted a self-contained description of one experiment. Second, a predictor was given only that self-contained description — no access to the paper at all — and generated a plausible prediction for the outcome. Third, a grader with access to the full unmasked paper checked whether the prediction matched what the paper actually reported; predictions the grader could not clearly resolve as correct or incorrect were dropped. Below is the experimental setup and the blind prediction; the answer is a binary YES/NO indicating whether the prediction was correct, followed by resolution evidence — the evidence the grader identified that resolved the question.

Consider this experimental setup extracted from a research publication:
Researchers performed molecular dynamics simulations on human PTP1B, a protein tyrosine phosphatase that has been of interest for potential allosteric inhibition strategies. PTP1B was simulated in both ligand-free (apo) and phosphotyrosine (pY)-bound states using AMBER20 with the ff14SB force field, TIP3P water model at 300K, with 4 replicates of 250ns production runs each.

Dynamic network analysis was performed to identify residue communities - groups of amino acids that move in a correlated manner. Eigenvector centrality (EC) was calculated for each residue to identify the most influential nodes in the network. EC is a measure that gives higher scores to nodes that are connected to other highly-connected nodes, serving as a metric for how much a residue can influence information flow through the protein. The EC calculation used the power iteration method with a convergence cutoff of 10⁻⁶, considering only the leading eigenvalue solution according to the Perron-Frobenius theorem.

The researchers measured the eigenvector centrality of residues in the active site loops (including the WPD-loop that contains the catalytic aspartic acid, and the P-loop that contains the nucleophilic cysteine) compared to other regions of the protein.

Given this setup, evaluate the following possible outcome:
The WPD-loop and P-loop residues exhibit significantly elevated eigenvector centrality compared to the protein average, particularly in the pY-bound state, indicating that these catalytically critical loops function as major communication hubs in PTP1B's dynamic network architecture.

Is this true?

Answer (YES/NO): NO